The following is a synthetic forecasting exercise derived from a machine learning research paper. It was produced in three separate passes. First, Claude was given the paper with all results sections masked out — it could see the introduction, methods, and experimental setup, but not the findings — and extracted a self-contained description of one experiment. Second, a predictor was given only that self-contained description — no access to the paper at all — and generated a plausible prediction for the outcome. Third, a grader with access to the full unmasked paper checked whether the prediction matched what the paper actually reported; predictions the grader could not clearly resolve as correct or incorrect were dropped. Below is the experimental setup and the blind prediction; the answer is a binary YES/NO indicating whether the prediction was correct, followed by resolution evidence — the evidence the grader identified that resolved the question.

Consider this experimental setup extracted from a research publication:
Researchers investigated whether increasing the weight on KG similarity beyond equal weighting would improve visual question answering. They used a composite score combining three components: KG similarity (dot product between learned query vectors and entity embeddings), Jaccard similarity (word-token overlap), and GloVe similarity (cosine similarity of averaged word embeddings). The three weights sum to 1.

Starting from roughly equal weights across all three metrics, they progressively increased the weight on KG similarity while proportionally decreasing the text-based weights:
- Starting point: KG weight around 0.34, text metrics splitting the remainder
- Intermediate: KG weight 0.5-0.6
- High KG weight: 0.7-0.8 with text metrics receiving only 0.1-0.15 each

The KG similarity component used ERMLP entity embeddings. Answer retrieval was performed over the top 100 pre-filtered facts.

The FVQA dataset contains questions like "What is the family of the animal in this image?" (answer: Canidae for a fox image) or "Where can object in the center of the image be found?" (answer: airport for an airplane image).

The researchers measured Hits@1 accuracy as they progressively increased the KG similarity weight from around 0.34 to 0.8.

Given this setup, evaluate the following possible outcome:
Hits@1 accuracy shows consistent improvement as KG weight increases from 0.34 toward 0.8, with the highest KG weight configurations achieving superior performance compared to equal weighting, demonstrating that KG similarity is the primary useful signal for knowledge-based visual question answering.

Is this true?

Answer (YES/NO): NO